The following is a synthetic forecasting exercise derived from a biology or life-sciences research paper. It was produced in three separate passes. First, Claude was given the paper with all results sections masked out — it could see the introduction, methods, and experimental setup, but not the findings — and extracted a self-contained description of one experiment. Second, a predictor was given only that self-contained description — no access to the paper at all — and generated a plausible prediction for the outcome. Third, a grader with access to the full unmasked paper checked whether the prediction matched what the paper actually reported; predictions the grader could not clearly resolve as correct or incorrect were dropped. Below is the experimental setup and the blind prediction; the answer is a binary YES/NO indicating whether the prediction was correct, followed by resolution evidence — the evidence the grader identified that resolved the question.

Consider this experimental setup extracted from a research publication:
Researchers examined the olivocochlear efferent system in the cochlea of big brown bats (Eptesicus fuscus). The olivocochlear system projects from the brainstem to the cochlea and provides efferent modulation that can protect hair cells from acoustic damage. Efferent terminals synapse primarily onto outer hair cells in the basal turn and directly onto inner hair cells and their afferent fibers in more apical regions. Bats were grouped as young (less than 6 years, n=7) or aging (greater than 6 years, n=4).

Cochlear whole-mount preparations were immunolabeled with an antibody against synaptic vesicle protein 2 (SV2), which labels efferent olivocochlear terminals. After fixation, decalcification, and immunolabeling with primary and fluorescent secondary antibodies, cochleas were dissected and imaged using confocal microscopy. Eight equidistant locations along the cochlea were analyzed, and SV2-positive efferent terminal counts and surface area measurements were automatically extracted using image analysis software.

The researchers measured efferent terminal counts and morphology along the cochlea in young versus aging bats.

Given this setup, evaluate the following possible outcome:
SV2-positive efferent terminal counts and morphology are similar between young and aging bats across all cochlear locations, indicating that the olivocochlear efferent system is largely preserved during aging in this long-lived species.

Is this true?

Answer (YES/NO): YES